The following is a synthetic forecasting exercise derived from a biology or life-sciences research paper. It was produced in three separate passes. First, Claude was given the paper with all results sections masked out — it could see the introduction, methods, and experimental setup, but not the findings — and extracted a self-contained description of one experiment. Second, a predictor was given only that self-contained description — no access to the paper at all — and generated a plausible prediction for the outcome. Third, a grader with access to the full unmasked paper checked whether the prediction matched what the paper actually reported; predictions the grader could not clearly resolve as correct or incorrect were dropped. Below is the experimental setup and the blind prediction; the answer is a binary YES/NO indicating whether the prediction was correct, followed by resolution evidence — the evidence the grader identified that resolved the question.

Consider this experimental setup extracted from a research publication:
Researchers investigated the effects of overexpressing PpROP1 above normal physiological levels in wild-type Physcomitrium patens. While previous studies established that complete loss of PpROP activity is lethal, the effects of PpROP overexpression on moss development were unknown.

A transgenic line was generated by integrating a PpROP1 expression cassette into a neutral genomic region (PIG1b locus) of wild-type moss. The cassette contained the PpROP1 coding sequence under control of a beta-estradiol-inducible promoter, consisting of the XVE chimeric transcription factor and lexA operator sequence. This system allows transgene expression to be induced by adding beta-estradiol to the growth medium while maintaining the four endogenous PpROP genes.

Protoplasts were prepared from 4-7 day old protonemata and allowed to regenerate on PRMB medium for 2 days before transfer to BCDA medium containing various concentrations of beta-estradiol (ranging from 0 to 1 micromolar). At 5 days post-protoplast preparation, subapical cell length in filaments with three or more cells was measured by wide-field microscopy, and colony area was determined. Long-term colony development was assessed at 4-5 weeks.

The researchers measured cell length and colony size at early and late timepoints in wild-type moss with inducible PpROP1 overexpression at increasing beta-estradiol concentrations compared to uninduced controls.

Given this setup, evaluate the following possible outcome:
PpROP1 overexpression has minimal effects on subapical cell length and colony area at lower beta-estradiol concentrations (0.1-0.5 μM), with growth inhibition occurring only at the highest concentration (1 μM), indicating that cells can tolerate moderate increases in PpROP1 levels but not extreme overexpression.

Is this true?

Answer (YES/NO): NO